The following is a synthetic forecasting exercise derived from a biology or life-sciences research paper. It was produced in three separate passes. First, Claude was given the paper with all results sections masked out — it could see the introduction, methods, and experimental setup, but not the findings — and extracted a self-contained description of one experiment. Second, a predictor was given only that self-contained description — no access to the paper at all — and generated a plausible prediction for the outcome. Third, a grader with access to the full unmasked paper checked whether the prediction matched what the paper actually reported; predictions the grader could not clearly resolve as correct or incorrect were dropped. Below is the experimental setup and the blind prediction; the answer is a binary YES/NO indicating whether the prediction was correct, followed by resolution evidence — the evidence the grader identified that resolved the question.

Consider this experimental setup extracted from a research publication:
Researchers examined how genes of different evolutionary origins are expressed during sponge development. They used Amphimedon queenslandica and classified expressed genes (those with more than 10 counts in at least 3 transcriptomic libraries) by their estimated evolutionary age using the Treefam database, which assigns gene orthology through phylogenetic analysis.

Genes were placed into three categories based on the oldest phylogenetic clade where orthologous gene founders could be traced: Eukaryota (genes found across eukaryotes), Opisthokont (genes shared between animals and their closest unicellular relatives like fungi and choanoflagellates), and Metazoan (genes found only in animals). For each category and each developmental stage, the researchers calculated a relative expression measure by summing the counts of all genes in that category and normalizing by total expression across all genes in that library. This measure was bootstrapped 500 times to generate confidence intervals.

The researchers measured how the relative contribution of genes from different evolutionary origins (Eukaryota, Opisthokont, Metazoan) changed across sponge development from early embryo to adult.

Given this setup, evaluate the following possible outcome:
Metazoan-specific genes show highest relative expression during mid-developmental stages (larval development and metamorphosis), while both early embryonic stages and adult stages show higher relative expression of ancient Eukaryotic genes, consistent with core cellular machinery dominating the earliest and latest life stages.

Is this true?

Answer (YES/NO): NO